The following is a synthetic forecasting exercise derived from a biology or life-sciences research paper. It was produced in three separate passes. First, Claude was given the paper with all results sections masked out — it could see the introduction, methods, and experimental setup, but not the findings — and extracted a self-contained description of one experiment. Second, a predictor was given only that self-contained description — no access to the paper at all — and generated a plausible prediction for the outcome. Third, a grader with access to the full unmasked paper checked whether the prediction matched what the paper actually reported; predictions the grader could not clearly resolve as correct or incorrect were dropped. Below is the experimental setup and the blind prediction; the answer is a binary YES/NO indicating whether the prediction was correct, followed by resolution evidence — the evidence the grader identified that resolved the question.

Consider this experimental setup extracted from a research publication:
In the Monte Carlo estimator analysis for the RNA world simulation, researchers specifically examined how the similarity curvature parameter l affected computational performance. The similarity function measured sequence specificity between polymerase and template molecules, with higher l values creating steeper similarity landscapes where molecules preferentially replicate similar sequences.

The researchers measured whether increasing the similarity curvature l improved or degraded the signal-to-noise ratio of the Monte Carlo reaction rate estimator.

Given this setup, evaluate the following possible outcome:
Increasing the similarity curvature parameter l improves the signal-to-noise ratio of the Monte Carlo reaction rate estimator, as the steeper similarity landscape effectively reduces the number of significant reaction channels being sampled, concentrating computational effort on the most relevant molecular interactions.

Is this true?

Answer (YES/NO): NO